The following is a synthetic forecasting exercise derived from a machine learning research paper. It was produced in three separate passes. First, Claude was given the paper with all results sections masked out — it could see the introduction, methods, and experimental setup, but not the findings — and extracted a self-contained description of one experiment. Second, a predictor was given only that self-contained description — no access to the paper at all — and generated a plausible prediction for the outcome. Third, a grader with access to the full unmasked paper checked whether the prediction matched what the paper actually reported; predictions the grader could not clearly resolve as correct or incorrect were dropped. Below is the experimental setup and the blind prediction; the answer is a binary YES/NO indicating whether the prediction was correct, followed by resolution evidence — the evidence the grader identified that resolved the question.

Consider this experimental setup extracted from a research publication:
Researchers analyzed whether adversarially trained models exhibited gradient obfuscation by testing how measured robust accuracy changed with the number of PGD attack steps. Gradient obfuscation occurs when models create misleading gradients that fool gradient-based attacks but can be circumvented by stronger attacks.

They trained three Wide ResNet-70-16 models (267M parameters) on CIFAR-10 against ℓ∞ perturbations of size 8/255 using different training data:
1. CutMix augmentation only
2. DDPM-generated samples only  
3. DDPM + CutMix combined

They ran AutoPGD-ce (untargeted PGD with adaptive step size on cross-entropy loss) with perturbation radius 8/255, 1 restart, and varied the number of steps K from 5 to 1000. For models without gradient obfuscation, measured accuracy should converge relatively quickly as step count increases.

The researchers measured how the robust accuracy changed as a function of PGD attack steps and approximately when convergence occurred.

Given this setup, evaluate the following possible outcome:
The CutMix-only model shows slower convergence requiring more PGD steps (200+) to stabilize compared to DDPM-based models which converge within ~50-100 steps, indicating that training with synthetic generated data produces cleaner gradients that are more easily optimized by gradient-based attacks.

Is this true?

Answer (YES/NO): NO